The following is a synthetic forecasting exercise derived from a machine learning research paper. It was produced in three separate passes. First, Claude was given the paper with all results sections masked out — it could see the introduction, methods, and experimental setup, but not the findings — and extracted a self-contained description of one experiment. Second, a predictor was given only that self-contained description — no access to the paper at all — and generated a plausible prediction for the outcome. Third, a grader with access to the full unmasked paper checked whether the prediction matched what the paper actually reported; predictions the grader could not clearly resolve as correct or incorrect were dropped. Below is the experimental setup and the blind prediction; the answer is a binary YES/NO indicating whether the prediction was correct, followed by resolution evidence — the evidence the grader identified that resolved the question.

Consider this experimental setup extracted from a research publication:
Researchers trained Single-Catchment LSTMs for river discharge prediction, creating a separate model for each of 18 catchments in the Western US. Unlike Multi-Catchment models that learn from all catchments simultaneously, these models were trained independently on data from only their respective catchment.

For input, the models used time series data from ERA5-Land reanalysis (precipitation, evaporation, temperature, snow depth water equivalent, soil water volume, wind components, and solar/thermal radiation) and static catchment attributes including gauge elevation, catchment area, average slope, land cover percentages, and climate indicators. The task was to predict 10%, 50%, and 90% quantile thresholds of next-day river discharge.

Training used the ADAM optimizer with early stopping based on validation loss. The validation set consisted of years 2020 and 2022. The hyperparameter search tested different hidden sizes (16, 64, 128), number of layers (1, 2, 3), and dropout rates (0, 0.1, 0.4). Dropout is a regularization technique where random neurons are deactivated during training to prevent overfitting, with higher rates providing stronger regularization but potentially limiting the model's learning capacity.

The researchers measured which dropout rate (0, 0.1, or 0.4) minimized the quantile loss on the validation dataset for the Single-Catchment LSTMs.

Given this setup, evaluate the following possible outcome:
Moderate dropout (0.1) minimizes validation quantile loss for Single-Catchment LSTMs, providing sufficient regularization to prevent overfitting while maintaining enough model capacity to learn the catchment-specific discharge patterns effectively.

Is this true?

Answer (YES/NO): NO